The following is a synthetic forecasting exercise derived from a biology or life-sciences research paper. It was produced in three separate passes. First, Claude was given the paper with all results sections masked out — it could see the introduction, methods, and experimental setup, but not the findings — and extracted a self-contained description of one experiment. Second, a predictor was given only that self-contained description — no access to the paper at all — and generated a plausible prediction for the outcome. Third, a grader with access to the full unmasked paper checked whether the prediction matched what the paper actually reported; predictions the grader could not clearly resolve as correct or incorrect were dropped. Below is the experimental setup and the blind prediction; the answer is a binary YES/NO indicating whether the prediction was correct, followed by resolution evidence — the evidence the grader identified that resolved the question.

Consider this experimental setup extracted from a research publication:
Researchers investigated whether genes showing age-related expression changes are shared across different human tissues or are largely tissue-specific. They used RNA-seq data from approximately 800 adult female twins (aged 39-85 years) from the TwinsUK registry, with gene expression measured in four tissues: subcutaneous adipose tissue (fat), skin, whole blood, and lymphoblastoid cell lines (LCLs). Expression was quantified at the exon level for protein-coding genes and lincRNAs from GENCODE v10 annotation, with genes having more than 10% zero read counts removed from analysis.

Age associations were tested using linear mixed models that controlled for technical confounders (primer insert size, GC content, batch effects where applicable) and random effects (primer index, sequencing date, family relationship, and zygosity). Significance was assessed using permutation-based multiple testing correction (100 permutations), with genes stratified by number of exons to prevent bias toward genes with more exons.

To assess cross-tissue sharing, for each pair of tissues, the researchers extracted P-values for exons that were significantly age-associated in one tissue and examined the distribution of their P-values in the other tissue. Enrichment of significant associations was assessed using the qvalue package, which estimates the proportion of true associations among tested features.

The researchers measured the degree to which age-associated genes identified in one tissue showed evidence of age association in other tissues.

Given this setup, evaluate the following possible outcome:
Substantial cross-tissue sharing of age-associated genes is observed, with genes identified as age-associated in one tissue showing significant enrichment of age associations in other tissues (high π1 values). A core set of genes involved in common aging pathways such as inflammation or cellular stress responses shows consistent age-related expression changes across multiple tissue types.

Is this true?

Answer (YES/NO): NO